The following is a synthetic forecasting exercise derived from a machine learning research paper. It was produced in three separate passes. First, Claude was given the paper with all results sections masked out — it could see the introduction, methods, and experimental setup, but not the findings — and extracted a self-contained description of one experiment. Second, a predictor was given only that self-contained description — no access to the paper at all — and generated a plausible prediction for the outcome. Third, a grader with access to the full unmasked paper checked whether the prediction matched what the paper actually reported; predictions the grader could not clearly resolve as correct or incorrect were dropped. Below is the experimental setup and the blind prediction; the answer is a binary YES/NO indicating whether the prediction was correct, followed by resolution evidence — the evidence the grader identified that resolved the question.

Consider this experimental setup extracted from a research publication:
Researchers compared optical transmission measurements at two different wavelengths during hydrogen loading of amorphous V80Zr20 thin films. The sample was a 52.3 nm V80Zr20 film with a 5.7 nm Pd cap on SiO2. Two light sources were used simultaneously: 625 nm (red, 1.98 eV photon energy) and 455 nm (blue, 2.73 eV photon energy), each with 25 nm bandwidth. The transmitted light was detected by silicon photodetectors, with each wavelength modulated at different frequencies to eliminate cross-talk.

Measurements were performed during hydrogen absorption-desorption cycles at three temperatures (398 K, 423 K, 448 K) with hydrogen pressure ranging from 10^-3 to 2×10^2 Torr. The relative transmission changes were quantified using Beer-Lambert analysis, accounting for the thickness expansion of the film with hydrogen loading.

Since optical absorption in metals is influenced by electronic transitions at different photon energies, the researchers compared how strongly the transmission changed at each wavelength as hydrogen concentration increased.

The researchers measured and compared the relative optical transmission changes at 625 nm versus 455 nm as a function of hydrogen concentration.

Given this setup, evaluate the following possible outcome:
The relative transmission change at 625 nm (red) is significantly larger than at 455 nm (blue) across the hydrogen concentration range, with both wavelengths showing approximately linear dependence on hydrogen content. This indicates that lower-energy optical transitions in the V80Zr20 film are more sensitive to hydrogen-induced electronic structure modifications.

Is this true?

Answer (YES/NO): NO